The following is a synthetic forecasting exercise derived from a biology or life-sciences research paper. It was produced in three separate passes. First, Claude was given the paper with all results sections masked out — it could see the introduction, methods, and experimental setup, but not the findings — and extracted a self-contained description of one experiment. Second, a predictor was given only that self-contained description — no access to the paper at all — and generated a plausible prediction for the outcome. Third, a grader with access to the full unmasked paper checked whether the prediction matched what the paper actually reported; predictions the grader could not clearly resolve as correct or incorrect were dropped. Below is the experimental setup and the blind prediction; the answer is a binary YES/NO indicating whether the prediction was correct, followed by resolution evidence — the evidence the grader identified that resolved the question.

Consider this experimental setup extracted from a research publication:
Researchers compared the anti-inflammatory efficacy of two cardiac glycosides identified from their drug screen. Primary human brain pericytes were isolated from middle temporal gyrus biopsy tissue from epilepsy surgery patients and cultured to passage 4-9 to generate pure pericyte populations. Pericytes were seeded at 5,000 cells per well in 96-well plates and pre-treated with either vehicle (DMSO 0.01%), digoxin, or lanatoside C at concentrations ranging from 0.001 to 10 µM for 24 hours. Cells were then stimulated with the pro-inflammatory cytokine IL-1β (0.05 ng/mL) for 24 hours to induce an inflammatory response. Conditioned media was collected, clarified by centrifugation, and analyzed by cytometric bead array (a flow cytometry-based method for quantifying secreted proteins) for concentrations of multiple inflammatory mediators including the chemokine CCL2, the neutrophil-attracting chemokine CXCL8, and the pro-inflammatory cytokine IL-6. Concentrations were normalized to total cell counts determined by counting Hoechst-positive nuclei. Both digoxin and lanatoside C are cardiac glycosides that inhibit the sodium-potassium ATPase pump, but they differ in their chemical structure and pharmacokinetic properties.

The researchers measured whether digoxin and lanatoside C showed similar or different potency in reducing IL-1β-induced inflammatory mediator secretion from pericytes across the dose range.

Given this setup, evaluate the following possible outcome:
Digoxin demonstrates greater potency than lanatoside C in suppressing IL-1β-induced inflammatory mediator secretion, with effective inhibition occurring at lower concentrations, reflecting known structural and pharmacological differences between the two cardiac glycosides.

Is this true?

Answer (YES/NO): YES